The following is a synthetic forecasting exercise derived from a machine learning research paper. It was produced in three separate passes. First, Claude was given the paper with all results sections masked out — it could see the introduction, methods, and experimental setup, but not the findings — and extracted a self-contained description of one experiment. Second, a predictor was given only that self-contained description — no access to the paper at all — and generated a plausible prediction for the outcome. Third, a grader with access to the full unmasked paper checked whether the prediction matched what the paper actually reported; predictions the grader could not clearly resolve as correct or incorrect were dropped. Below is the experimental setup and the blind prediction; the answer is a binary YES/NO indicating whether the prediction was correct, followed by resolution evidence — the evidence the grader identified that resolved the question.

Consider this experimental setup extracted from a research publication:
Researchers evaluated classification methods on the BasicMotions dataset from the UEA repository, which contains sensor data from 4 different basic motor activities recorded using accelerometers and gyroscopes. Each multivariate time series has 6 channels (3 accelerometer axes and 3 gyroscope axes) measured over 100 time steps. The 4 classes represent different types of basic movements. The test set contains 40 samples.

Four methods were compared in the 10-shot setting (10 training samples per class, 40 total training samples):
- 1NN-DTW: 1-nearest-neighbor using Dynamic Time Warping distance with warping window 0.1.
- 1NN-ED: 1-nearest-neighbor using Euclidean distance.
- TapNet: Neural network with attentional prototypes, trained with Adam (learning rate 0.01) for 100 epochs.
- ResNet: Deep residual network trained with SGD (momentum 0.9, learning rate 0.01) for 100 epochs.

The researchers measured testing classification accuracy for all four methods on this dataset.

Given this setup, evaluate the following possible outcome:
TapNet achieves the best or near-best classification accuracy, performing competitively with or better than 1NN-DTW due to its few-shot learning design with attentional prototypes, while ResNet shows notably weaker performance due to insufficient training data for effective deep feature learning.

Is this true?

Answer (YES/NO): NO